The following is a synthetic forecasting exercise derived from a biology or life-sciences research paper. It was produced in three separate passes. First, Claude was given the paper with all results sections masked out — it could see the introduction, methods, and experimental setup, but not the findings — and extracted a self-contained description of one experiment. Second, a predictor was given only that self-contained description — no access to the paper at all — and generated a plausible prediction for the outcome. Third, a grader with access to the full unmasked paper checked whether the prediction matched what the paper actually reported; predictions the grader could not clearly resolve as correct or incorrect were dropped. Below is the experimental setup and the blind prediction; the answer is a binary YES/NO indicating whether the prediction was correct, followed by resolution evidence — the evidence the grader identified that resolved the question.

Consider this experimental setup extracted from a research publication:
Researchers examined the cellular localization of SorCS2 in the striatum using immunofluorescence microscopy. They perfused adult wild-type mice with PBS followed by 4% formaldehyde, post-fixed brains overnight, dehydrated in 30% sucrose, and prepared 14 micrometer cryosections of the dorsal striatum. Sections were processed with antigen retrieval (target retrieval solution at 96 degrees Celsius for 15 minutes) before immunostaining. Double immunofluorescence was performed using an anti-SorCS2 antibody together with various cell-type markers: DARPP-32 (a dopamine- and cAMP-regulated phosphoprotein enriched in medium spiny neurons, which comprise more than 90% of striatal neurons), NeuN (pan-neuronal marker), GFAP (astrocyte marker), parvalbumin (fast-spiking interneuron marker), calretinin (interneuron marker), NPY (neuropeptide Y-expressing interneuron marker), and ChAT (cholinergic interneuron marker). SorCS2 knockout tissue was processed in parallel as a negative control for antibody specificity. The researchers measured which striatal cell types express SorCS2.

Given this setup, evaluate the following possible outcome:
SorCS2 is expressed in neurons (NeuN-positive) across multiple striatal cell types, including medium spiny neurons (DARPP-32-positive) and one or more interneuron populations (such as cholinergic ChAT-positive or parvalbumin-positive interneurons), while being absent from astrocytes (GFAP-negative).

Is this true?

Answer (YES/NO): NO